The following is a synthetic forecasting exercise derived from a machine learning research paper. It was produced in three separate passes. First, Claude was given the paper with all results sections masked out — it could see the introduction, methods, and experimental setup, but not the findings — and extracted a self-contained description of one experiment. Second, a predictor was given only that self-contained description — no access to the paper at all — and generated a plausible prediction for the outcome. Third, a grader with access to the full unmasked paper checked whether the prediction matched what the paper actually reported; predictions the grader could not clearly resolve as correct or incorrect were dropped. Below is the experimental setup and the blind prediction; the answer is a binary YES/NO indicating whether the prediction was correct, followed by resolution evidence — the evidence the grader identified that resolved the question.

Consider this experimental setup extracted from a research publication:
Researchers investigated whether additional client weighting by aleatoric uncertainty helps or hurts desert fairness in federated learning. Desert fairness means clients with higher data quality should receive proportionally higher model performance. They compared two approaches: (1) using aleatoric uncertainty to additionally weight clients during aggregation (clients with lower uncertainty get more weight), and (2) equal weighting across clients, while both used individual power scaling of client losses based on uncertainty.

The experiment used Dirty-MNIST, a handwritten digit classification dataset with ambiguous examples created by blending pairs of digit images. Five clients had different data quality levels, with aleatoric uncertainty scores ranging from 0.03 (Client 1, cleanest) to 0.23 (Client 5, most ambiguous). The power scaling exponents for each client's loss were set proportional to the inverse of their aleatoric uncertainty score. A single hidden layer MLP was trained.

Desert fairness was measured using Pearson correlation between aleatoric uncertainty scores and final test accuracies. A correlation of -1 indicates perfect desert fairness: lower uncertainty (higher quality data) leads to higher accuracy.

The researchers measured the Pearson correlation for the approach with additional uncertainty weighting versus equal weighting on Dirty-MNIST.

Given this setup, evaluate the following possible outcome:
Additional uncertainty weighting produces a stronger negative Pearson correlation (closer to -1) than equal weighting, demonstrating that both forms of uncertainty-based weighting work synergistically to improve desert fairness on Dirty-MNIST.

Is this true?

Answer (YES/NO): NO